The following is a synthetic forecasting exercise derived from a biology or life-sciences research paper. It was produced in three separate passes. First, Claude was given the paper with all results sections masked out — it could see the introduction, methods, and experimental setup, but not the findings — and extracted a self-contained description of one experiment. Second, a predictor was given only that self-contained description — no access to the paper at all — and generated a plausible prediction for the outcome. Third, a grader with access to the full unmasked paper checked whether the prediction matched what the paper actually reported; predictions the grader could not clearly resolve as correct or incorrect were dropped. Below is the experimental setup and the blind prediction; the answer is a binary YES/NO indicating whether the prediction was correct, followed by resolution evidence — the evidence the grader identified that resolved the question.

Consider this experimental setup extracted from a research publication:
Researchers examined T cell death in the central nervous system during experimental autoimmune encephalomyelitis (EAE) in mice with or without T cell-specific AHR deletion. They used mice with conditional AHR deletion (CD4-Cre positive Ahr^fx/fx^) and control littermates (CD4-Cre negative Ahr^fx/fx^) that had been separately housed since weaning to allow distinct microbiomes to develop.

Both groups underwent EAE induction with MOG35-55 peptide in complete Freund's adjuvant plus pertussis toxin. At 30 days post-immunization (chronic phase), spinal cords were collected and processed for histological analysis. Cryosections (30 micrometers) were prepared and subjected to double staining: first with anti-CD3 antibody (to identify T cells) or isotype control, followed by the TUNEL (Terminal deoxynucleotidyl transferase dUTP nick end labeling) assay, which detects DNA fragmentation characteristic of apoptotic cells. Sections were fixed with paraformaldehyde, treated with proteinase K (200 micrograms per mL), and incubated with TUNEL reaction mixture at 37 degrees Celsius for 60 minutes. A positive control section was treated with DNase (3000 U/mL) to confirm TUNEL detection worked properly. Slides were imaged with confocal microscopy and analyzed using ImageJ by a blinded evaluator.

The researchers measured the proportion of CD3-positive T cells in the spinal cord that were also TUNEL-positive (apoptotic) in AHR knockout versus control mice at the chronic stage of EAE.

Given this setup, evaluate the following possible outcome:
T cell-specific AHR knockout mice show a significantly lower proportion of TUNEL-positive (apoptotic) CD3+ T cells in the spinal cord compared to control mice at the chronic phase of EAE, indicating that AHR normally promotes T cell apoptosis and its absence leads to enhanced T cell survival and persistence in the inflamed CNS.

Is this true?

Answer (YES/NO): NO